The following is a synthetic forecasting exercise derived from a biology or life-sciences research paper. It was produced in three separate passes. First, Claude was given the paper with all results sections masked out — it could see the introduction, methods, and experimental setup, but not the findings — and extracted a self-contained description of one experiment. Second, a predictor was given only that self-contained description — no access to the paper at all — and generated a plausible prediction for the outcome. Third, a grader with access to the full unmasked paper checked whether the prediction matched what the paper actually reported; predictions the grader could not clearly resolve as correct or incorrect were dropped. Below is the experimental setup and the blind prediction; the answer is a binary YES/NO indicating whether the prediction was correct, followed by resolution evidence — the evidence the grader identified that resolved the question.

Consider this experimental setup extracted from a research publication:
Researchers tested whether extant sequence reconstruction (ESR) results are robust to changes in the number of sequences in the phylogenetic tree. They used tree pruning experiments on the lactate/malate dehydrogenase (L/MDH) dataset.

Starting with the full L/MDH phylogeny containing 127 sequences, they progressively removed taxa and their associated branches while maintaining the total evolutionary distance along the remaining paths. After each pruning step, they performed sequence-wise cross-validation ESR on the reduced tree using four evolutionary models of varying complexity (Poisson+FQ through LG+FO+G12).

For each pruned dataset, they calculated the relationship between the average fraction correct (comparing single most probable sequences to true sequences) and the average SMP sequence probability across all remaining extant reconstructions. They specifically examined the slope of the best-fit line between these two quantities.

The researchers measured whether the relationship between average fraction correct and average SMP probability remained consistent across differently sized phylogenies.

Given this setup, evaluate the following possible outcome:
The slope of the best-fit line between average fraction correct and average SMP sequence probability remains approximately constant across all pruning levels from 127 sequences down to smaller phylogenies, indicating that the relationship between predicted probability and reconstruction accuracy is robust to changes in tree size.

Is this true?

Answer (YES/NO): YES